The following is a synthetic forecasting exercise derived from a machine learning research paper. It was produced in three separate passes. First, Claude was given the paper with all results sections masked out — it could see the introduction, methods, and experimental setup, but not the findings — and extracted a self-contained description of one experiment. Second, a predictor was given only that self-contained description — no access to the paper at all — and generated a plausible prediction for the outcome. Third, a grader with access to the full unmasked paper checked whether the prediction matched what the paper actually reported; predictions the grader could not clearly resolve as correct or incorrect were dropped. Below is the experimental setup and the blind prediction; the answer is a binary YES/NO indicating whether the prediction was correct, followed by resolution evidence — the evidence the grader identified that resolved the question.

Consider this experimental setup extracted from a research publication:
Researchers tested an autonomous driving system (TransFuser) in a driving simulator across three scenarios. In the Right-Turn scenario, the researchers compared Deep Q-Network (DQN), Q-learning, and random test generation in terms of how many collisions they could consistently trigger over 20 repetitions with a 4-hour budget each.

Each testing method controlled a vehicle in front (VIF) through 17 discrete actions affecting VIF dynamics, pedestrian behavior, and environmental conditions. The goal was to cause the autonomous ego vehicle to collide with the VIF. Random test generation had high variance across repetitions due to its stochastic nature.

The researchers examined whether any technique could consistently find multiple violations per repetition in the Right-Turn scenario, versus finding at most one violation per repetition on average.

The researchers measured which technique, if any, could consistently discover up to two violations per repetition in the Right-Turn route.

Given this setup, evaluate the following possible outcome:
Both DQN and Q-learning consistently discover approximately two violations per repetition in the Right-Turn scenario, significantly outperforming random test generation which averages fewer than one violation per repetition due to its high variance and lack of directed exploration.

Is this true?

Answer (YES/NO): NO